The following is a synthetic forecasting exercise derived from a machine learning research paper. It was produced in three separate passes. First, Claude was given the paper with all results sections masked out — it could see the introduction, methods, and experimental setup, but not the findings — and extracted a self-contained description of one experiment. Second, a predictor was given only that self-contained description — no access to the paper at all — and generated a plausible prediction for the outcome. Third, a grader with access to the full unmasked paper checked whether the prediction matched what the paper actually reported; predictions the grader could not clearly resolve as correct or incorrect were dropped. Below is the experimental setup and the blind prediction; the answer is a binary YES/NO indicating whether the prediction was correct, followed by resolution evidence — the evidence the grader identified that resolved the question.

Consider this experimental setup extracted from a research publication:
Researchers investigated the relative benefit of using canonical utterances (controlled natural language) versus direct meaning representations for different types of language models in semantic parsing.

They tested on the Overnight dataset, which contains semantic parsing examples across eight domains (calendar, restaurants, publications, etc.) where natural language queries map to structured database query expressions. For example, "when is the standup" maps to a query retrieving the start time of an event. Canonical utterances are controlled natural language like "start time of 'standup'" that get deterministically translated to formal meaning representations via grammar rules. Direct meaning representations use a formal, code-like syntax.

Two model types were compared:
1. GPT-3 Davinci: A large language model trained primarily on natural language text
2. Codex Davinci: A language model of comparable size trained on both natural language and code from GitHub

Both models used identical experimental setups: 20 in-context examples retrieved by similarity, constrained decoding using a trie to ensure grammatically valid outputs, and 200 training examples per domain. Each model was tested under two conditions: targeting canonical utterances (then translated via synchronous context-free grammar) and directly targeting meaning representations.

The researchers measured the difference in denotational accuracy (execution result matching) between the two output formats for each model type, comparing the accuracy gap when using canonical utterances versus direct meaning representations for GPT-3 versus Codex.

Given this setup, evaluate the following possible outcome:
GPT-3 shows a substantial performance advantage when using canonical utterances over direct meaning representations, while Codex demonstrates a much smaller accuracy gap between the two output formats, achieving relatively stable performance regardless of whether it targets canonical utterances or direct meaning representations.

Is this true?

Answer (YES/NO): YES